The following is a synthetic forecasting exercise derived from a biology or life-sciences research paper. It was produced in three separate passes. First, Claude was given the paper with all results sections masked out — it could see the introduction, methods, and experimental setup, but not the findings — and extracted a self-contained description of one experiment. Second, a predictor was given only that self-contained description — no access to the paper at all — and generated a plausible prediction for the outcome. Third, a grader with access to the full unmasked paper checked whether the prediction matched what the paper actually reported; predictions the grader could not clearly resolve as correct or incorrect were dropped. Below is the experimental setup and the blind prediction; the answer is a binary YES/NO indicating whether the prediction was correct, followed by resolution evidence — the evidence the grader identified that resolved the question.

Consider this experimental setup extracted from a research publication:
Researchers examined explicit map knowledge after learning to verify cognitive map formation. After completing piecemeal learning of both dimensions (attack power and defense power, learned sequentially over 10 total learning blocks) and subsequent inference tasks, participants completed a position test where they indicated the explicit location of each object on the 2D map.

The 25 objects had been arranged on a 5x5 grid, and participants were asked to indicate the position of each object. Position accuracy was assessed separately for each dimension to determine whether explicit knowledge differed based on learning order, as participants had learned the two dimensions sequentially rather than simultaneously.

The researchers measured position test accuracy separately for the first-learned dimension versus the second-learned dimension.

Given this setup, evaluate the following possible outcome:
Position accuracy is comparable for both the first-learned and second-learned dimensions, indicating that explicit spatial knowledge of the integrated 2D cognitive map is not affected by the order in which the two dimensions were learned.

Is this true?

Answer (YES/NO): YES